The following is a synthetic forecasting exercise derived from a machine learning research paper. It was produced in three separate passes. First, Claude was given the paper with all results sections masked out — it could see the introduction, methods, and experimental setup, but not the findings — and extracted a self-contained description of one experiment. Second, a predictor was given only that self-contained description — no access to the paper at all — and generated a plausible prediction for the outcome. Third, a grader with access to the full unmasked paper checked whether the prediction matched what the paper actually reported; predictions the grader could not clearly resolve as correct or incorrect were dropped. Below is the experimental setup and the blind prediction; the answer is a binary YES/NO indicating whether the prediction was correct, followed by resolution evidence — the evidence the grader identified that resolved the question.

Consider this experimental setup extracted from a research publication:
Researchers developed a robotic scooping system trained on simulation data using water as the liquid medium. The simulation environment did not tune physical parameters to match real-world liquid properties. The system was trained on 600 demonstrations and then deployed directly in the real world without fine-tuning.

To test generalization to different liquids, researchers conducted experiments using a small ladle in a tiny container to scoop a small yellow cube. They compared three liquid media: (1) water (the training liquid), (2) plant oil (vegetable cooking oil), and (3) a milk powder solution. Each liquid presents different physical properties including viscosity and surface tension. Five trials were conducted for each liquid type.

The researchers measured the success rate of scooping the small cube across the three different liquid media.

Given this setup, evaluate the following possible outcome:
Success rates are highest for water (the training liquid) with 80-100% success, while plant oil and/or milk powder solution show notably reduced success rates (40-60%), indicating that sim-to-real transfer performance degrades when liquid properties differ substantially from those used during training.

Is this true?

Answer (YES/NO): NO